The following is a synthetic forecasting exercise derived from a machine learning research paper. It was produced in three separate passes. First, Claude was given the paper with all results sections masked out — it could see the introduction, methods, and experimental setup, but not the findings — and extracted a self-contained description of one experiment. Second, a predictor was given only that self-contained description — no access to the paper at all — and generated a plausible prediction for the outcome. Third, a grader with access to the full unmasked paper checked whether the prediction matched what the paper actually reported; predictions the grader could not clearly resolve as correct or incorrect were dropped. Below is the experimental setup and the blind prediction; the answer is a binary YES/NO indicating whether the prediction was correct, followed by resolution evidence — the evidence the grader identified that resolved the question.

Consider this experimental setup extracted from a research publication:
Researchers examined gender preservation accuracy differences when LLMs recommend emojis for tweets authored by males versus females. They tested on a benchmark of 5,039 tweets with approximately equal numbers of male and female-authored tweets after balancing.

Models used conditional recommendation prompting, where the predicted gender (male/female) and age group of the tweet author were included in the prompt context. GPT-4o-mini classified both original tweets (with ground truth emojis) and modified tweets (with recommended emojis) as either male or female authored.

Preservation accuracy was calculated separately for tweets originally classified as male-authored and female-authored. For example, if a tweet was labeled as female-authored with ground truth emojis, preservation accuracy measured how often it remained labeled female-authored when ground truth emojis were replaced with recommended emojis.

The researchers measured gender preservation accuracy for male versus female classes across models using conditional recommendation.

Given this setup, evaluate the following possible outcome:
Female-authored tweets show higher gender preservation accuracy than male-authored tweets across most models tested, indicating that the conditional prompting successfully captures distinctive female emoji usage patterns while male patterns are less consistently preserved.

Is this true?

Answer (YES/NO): YES